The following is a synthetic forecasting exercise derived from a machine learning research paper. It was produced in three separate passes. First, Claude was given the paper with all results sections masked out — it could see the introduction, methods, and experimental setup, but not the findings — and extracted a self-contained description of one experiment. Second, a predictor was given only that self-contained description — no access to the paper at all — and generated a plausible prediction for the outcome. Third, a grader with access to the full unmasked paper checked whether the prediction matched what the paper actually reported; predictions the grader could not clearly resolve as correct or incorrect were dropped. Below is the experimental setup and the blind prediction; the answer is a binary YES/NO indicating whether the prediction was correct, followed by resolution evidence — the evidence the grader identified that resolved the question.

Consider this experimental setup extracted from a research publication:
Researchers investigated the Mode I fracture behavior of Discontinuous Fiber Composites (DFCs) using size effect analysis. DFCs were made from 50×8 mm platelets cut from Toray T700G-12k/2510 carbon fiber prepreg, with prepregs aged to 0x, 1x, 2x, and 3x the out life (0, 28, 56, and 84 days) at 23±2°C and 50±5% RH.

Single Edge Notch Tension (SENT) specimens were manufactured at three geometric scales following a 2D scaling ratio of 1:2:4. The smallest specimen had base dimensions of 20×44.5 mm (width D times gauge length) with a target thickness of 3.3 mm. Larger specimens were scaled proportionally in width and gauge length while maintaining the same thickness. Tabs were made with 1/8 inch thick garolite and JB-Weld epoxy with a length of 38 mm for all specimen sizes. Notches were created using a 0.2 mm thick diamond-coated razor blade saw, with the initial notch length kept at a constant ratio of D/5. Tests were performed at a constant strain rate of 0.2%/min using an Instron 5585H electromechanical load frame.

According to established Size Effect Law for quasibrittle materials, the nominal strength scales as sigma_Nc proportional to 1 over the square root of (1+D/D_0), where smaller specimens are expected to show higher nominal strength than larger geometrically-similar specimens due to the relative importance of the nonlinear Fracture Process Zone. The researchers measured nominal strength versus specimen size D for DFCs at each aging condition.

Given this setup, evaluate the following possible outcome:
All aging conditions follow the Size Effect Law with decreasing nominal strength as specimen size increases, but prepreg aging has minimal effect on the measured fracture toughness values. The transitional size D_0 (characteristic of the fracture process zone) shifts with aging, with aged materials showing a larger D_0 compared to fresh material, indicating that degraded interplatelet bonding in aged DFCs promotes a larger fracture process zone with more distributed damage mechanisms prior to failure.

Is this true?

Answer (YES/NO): NO